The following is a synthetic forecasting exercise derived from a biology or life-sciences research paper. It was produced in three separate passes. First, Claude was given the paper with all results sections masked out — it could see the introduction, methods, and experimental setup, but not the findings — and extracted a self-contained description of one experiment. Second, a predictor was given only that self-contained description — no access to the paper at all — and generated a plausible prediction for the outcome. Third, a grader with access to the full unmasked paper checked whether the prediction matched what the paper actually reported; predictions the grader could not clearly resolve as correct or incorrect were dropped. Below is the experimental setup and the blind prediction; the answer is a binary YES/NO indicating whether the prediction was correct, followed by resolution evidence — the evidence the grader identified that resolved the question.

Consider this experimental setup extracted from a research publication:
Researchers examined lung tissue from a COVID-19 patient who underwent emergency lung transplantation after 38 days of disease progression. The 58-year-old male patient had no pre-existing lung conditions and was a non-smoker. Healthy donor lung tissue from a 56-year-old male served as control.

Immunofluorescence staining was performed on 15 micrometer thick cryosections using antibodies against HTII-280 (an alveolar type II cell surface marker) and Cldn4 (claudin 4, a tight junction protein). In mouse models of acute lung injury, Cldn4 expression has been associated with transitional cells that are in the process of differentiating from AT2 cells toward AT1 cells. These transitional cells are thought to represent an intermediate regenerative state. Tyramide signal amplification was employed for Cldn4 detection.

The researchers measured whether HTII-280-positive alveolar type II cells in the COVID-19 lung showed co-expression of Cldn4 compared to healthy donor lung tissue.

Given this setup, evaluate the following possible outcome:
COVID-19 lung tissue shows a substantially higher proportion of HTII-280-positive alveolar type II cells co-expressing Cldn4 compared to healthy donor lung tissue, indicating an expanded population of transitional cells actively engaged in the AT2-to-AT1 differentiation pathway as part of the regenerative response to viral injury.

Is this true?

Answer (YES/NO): YES